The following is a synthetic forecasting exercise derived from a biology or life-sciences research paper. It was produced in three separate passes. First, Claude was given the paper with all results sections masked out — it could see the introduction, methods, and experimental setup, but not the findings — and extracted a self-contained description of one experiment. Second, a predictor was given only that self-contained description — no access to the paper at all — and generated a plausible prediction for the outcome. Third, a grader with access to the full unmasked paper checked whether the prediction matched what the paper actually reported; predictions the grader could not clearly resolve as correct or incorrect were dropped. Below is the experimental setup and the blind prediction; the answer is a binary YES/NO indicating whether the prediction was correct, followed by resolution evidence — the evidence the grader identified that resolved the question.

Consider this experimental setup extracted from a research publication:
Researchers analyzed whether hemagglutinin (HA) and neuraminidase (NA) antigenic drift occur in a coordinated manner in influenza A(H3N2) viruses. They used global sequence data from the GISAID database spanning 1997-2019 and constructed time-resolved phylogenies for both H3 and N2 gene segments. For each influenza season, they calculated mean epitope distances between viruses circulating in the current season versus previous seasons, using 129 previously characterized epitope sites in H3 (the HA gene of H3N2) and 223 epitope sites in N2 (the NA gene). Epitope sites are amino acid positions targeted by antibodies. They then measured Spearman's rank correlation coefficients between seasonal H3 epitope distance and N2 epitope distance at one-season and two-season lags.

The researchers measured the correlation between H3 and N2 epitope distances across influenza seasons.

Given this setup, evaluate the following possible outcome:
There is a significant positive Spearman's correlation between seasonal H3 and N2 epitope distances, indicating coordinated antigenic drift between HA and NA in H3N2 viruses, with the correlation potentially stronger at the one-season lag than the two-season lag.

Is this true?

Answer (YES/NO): NO